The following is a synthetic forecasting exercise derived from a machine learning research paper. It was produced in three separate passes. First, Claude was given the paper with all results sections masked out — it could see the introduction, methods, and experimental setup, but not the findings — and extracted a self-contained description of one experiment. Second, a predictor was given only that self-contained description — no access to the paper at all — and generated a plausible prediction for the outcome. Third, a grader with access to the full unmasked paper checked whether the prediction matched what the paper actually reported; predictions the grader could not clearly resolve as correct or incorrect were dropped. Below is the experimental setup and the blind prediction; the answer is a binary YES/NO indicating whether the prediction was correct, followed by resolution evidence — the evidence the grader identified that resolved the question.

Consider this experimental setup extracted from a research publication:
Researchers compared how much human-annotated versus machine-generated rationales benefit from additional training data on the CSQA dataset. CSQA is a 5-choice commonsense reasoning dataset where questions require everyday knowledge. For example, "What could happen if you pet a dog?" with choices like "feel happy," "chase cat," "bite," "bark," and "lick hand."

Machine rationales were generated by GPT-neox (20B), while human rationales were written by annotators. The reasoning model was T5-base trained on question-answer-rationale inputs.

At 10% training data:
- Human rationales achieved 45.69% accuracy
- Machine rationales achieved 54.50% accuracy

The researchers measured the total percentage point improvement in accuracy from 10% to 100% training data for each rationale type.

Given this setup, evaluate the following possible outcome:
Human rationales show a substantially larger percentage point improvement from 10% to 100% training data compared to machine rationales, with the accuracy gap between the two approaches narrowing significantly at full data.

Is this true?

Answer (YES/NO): YES